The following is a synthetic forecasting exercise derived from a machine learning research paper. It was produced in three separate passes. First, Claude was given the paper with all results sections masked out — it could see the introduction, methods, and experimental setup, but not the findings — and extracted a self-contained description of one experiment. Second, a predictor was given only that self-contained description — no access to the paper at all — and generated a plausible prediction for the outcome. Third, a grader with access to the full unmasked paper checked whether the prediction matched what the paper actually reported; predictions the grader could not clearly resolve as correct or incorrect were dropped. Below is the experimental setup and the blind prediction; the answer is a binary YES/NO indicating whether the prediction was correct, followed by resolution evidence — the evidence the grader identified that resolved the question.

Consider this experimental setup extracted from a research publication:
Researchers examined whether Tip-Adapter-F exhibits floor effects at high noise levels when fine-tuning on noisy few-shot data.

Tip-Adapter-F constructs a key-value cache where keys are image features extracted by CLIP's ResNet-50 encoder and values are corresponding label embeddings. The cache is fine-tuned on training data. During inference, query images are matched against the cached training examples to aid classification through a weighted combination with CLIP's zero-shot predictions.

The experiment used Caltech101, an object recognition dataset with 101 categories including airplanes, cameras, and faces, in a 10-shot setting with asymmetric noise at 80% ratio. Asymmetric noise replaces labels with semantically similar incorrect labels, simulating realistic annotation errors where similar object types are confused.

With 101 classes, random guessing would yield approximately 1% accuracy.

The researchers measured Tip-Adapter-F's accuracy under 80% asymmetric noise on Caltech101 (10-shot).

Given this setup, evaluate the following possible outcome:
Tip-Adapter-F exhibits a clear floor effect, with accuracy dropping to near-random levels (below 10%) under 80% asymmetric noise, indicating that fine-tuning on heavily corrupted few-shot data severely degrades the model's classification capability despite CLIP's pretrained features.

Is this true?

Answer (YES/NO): NO